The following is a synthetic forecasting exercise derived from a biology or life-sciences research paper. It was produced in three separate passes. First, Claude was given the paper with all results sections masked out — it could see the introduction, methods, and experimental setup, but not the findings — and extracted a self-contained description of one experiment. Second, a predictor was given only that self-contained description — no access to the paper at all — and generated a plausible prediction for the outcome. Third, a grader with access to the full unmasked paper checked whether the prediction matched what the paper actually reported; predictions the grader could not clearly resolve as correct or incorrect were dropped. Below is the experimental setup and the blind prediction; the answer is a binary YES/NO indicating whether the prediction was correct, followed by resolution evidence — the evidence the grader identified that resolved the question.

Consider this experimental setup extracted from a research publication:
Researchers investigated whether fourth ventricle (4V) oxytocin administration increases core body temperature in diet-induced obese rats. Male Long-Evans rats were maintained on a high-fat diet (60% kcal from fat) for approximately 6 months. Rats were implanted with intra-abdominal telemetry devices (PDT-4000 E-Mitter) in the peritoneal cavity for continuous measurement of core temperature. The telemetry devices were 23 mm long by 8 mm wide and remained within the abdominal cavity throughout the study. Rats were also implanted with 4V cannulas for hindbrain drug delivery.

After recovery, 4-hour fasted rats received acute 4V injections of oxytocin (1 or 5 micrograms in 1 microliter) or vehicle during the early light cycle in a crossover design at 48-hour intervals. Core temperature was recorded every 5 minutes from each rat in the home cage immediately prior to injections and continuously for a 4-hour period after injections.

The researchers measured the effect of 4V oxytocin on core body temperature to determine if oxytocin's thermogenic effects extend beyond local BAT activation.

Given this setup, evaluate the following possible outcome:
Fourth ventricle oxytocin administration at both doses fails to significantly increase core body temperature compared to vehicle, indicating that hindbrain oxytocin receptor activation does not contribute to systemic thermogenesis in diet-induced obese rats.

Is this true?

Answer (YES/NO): NO